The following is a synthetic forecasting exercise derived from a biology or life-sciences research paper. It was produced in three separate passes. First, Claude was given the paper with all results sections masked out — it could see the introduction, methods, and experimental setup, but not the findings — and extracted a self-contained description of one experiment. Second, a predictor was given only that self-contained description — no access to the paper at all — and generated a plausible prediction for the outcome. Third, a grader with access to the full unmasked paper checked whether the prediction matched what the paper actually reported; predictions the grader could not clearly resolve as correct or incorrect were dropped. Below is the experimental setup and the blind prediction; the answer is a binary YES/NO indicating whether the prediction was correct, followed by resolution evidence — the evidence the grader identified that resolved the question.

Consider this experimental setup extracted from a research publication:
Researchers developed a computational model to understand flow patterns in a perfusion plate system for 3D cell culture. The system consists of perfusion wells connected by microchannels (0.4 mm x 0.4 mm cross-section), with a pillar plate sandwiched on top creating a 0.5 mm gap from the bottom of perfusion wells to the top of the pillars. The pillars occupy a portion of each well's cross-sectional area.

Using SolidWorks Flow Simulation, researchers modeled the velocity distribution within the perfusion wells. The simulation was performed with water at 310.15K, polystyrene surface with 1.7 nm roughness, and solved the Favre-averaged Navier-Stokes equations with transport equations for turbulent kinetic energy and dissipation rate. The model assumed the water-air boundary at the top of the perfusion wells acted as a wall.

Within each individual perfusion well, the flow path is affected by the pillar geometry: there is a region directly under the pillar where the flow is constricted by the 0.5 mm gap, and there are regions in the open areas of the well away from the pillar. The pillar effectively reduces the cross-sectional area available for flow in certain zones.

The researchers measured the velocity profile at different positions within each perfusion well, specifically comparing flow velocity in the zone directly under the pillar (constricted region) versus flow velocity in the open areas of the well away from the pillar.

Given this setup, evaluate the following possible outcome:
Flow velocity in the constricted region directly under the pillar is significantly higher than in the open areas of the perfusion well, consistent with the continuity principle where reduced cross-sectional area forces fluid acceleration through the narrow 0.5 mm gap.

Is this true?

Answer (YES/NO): YES